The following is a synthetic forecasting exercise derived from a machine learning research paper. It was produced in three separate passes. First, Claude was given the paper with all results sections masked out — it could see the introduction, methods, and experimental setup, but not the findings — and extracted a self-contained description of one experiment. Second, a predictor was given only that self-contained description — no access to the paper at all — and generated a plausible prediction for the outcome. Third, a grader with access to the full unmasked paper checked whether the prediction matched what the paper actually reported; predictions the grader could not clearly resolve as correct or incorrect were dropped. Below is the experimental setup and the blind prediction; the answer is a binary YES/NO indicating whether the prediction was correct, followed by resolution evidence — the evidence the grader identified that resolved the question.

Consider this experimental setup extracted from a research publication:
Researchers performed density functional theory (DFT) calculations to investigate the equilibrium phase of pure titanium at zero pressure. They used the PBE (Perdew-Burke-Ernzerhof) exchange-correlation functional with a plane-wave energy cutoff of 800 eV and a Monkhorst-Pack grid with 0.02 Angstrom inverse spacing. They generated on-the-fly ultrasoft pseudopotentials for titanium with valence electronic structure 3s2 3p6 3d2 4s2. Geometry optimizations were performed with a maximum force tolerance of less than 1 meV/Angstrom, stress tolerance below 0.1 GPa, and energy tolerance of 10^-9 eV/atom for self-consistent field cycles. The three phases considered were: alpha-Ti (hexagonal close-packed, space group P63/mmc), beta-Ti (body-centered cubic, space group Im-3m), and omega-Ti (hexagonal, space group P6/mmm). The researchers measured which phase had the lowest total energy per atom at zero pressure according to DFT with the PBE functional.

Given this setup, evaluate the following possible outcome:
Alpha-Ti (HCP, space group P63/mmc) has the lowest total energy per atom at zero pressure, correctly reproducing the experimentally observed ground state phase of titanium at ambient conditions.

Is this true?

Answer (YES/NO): NO